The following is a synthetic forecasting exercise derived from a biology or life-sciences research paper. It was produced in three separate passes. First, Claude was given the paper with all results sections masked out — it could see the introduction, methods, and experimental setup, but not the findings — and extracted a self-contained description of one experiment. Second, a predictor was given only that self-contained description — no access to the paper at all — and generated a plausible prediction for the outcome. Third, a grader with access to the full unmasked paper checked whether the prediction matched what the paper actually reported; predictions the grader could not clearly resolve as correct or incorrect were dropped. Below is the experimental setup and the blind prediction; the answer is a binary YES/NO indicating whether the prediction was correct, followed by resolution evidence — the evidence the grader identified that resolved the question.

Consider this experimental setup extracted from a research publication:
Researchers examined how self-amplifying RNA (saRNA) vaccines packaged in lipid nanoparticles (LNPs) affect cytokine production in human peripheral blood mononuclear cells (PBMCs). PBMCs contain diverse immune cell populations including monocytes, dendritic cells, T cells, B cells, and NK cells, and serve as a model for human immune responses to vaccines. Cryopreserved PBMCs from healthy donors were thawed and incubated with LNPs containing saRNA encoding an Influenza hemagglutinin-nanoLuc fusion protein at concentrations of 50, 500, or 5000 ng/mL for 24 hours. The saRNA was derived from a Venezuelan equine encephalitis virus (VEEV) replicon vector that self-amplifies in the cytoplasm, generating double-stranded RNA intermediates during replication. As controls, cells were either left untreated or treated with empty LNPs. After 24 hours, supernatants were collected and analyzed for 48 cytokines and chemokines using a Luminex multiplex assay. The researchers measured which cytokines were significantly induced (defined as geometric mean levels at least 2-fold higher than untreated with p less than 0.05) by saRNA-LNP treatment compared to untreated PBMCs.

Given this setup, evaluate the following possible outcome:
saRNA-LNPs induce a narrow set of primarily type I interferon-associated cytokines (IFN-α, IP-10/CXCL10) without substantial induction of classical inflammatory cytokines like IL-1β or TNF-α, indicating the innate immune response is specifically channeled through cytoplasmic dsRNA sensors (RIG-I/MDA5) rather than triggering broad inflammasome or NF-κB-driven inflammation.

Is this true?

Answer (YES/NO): NO